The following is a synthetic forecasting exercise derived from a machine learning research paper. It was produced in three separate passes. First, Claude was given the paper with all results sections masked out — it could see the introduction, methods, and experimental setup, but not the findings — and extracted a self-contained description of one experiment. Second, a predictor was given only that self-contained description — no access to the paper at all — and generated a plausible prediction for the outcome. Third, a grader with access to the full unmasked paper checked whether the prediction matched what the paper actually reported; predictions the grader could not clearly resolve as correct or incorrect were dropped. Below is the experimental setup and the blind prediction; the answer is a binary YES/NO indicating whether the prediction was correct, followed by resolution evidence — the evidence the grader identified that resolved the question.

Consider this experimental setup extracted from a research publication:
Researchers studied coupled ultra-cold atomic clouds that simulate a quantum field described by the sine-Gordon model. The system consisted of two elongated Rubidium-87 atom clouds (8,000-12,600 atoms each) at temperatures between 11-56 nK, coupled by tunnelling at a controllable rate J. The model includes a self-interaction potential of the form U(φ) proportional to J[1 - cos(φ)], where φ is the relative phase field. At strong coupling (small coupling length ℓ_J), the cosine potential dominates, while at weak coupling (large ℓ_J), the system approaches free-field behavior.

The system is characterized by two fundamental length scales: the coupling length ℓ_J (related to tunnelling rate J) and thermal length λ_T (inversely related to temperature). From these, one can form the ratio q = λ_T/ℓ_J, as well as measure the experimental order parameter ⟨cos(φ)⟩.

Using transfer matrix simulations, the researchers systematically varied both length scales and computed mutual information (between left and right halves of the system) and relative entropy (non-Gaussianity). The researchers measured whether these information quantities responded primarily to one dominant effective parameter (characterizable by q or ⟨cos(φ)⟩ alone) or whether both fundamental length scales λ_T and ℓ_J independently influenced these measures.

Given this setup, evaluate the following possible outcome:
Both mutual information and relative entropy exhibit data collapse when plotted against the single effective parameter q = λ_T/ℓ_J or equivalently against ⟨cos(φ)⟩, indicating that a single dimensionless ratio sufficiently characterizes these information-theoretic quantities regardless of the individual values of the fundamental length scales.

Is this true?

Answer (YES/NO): YES